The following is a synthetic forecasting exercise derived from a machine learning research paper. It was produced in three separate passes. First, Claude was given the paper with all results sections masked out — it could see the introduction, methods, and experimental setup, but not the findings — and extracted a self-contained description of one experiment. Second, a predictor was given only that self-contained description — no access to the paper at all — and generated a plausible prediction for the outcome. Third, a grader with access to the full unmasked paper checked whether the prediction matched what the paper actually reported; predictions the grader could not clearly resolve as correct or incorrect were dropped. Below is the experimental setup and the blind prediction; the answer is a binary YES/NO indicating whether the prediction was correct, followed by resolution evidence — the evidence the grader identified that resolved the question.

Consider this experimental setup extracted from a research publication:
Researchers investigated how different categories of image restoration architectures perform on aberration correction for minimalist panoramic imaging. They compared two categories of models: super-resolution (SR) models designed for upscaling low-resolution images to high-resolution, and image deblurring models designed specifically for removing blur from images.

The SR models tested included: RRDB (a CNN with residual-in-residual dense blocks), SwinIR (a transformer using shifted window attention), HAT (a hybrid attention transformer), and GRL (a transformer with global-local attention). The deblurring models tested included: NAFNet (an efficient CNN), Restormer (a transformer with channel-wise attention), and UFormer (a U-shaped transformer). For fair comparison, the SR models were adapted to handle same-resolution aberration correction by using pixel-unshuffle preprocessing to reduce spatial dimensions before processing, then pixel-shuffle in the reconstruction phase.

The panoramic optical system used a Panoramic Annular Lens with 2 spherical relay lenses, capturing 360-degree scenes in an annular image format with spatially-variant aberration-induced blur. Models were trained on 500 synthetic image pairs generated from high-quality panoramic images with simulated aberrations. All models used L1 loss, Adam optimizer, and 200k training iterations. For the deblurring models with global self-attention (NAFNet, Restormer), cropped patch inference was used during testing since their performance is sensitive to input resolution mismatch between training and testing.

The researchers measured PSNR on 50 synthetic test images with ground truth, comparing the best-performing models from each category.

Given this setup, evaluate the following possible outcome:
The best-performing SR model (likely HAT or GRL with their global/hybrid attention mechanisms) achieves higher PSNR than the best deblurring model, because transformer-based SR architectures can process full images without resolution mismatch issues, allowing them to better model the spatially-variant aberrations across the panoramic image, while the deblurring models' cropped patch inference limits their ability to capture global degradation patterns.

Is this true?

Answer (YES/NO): YES